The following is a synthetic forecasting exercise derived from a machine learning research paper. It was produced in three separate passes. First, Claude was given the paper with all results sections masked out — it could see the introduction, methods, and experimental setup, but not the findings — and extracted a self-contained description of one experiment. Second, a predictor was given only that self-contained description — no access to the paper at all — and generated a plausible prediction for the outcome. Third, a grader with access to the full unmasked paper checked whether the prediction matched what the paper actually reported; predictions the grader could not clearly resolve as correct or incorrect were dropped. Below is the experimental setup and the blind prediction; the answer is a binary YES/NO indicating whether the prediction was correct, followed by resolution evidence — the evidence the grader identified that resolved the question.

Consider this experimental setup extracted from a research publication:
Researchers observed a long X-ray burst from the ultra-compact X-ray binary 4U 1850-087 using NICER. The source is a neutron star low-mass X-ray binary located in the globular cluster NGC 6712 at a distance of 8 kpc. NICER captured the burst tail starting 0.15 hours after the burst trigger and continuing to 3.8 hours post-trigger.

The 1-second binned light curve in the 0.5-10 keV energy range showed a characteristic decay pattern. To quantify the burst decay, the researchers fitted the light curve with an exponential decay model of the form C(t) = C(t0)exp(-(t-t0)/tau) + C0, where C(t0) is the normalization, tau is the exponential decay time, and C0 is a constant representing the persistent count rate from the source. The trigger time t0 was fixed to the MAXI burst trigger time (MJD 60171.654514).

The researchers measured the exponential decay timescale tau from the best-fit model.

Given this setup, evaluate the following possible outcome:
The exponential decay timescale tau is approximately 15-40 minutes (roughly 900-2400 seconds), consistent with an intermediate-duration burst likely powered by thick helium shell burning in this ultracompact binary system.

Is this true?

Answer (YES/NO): YES